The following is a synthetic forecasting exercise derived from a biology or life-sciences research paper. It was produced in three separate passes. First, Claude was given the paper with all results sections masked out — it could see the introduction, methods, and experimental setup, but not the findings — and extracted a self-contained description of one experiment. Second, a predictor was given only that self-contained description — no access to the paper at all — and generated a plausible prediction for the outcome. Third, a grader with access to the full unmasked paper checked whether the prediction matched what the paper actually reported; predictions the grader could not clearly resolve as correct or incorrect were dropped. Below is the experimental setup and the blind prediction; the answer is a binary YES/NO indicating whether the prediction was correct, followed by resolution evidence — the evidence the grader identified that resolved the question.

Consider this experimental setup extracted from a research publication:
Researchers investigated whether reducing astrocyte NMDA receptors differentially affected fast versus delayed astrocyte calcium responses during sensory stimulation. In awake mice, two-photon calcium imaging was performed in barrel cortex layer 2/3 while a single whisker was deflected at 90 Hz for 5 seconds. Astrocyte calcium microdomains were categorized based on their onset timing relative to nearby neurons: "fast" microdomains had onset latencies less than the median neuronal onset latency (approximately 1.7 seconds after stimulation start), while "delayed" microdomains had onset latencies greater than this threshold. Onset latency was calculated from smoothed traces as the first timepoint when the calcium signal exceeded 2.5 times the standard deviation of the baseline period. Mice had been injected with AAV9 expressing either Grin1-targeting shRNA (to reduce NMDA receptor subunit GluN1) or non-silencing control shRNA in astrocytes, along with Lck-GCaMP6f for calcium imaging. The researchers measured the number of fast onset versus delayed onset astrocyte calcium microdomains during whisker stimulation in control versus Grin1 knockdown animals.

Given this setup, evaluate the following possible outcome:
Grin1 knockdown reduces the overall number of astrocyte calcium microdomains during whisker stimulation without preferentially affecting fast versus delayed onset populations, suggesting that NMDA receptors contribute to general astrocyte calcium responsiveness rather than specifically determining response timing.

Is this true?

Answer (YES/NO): NO